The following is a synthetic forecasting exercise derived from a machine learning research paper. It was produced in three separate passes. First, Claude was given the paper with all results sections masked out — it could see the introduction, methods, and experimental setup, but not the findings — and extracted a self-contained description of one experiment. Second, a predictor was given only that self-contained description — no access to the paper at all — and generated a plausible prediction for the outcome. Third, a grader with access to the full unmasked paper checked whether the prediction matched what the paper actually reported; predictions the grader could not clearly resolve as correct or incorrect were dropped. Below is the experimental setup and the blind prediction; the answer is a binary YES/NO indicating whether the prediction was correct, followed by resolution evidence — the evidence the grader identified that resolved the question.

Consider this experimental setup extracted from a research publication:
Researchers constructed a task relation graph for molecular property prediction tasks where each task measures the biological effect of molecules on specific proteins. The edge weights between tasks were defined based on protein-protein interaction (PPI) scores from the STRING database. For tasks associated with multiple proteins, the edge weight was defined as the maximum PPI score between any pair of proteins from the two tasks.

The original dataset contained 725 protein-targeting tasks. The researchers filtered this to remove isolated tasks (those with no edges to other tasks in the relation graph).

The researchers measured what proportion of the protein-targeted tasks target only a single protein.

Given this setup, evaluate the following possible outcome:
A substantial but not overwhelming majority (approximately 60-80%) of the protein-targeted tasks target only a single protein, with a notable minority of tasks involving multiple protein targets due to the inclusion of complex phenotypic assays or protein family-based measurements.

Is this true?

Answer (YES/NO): NO